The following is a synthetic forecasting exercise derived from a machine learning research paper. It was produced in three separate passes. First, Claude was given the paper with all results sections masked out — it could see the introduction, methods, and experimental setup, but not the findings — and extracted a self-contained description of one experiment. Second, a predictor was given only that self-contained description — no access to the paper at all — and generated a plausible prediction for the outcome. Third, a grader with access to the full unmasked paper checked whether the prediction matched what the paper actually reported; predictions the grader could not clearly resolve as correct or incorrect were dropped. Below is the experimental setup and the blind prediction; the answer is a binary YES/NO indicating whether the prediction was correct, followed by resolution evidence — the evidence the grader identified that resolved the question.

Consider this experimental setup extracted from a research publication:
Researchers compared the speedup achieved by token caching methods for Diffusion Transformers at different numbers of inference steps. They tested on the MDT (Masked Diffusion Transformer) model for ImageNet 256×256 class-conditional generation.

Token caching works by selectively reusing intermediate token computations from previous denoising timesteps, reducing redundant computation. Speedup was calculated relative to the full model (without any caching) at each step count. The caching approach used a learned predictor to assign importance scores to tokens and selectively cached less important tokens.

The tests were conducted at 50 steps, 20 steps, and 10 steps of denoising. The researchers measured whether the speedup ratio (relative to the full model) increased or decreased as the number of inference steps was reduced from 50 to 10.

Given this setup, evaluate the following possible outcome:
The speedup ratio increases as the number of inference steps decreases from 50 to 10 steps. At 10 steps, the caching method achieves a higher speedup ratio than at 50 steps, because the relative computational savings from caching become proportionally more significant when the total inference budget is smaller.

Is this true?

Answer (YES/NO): NO